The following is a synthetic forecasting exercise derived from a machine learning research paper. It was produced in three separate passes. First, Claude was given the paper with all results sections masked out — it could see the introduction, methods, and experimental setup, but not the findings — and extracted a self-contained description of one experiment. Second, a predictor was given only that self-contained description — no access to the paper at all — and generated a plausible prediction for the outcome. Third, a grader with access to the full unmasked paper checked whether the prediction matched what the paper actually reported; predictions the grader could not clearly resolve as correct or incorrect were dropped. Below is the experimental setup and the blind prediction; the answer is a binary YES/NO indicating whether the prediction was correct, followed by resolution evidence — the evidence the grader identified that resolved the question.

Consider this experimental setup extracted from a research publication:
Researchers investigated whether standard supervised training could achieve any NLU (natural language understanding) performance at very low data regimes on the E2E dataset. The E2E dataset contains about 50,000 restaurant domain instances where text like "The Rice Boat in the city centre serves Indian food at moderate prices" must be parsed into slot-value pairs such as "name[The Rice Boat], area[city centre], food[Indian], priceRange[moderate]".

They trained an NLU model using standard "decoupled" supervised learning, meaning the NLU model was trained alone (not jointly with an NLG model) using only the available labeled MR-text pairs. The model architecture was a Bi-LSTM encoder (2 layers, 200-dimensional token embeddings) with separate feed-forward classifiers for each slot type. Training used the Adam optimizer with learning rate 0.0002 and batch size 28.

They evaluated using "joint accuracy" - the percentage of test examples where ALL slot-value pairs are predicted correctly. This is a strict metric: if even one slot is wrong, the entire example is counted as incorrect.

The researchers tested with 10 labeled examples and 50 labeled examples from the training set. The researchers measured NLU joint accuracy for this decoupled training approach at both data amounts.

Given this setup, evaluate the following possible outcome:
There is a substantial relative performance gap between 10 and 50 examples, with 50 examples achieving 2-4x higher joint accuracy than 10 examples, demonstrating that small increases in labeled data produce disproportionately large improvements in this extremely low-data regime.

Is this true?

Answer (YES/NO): NO